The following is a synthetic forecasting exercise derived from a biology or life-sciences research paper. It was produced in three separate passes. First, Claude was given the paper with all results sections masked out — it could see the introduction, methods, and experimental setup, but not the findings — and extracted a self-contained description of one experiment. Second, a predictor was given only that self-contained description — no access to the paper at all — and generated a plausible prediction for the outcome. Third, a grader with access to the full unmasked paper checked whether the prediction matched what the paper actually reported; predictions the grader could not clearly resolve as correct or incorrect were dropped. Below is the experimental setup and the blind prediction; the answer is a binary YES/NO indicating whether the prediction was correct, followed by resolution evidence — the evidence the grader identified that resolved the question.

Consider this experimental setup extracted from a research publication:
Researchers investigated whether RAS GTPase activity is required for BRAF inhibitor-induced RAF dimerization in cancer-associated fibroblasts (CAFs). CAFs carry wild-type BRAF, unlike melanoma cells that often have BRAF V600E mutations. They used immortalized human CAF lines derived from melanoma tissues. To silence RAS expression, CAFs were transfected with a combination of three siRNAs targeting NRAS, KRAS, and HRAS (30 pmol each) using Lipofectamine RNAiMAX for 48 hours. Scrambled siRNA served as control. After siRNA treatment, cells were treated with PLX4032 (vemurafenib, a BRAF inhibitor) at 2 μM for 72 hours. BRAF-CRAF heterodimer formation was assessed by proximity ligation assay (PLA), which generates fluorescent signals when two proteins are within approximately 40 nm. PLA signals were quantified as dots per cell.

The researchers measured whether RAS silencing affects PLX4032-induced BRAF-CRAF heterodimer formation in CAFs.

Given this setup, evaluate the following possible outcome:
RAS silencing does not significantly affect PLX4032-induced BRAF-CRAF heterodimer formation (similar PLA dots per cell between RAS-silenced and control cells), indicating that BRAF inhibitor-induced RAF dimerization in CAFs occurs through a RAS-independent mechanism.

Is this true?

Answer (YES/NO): NO